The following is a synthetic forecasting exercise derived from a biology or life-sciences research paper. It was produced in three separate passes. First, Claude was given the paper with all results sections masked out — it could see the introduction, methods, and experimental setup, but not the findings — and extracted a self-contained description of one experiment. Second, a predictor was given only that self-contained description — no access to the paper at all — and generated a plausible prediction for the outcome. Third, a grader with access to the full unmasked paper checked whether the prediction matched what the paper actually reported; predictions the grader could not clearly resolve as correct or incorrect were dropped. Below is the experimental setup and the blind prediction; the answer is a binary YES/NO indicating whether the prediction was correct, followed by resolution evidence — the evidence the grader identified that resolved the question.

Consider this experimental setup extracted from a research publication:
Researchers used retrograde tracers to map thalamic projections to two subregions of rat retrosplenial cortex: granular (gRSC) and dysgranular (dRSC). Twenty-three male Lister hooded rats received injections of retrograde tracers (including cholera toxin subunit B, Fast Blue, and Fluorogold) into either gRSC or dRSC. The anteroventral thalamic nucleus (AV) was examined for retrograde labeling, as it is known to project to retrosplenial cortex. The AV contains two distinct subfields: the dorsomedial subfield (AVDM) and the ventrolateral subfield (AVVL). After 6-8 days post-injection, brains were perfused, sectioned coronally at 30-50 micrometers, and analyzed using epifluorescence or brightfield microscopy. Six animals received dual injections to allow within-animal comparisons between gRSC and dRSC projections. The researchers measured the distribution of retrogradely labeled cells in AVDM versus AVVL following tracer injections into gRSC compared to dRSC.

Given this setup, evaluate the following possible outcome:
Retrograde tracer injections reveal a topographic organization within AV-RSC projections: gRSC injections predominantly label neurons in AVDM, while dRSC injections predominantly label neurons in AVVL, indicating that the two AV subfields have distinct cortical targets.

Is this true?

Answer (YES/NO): NO